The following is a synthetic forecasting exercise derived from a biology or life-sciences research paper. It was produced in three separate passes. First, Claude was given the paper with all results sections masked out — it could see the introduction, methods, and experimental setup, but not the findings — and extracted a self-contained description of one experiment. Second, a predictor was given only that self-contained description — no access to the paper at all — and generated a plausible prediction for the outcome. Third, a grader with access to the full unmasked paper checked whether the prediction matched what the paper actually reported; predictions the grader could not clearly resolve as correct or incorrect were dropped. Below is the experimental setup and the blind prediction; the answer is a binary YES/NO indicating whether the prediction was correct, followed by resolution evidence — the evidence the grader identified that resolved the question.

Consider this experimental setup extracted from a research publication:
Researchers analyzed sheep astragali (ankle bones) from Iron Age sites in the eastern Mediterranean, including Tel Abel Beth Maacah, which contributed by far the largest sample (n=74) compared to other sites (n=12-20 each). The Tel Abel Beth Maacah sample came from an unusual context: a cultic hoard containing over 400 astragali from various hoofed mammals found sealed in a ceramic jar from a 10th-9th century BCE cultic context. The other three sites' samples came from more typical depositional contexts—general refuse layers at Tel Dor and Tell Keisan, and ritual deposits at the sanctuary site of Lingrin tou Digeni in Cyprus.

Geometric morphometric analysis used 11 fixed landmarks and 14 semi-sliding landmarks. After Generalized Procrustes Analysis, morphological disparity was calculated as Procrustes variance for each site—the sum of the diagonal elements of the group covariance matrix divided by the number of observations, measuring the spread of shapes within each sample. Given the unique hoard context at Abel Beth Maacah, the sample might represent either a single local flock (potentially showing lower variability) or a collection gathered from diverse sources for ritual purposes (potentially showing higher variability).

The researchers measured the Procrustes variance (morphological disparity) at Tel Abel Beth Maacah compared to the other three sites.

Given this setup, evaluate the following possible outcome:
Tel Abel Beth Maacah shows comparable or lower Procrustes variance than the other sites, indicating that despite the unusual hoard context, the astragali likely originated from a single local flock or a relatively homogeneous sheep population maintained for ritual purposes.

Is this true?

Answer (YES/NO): YES